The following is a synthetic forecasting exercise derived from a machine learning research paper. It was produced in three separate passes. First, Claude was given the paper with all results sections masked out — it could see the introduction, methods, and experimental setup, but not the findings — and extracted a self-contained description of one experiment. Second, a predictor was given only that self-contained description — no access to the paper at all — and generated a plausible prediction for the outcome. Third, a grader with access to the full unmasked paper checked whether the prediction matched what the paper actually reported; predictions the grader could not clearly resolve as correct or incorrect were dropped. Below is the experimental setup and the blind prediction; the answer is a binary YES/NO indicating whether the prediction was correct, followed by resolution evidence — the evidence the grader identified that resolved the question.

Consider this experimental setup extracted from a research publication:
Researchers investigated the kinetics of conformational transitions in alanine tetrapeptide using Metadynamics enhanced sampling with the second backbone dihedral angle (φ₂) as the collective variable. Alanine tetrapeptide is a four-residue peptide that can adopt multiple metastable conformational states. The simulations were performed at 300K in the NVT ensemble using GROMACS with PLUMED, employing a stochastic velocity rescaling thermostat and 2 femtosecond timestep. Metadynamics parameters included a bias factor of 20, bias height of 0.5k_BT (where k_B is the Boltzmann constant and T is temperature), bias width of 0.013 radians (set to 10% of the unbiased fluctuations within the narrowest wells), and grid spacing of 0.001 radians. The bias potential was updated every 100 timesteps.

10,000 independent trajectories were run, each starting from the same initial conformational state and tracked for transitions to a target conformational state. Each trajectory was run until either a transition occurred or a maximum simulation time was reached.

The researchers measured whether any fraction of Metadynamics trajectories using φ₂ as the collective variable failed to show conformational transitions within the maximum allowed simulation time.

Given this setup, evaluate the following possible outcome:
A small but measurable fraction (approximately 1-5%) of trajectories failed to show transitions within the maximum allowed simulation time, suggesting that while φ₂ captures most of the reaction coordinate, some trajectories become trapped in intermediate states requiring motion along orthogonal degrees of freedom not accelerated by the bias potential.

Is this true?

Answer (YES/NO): YES